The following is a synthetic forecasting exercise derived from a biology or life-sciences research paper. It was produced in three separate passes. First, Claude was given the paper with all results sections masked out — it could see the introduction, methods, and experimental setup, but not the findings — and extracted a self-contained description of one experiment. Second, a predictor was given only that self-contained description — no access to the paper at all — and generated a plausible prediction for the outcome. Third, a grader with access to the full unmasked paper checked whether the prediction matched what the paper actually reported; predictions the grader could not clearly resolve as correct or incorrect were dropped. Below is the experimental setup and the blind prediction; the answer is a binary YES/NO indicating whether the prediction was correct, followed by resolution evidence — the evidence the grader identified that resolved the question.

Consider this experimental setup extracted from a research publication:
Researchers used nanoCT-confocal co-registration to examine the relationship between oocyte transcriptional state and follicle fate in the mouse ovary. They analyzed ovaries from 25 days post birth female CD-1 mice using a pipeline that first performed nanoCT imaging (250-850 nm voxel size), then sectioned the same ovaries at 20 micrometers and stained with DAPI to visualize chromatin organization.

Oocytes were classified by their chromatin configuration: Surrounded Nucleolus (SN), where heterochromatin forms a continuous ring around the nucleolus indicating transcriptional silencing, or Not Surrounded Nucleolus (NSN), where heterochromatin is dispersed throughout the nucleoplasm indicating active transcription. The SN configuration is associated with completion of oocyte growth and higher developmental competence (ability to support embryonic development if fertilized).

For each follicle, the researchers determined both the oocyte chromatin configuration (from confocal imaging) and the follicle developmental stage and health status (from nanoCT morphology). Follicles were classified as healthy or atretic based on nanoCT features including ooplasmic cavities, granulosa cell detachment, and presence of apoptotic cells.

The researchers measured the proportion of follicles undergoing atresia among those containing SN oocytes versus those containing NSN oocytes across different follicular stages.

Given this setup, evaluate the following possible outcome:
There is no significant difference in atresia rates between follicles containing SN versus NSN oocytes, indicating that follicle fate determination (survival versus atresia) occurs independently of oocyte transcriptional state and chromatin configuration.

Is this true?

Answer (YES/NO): NO